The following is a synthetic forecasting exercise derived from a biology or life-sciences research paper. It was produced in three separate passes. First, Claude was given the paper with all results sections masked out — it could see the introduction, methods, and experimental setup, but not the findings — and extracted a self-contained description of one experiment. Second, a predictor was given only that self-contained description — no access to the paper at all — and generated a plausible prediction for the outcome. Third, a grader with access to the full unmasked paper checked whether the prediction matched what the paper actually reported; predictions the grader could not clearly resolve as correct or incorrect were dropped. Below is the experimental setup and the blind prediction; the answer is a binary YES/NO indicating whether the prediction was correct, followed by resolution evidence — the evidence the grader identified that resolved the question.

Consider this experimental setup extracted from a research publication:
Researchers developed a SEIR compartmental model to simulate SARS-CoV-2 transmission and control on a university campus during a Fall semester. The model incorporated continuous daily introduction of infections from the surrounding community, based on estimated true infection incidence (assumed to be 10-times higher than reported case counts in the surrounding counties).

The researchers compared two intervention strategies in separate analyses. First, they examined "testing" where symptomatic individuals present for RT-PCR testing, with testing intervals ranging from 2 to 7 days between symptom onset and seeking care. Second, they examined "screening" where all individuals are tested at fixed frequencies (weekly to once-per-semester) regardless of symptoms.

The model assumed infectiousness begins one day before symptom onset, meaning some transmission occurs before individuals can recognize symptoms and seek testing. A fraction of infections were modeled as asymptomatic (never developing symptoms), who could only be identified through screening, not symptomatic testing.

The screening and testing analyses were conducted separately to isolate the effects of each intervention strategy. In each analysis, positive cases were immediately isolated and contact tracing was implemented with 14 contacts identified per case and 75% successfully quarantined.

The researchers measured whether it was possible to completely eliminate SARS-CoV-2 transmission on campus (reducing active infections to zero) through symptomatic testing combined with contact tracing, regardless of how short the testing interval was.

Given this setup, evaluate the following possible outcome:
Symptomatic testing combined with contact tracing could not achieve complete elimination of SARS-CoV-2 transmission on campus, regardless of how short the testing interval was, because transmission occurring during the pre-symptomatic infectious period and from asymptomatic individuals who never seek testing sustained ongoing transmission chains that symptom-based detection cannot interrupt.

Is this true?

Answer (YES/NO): NO